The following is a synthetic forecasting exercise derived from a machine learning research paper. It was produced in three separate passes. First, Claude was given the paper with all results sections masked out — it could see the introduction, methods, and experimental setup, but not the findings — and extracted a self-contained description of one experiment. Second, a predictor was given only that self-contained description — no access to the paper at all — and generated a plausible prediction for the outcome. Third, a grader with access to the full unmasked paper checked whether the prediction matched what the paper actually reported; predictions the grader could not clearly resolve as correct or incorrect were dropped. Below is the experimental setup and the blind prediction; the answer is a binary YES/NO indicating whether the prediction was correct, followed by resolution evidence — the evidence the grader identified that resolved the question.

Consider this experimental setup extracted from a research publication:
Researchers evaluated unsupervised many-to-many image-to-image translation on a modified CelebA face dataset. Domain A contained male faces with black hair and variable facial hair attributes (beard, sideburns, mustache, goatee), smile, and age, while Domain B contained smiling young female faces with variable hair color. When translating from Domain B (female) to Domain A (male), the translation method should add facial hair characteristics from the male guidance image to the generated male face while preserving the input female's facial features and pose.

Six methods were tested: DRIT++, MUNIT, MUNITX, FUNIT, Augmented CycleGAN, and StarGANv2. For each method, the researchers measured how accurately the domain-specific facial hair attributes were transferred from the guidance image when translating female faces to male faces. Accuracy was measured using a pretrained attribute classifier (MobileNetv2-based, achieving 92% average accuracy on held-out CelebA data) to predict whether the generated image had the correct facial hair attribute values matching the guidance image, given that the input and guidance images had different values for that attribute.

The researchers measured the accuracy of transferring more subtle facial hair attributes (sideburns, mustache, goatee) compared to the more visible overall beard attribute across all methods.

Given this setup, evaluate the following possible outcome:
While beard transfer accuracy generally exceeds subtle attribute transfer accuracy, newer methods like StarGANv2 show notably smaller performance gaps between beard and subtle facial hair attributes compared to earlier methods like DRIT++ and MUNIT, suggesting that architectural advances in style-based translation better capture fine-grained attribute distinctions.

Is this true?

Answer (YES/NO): NO